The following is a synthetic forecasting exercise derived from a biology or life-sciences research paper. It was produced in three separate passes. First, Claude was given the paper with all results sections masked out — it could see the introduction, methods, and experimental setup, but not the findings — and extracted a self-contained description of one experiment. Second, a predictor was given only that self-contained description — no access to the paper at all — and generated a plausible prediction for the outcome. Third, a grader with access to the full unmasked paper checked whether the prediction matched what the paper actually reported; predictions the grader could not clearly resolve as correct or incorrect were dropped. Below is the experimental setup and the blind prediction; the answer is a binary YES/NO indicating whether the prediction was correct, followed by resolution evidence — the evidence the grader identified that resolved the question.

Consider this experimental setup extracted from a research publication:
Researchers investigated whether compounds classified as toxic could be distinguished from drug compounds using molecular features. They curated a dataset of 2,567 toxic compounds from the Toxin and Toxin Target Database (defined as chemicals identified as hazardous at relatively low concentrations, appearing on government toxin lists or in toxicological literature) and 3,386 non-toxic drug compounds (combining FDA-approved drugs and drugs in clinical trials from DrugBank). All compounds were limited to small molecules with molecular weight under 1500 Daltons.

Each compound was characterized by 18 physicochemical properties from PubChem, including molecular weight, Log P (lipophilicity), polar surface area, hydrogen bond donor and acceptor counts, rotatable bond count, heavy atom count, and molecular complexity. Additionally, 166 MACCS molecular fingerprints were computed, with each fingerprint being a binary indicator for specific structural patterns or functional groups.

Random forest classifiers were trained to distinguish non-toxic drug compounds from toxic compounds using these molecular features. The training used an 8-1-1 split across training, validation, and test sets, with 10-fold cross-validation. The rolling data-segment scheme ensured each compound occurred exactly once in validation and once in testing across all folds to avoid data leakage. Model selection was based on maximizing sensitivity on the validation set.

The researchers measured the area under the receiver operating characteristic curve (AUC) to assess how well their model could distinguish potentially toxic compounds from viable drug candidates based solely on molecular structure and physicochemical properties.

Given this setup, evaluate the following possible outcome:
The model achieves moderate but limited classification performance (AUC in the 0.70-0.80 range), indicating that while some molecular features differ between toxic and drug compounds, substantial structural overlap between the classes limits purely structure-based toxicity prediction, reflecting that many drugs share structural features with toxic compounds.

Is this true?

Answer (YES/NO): NO